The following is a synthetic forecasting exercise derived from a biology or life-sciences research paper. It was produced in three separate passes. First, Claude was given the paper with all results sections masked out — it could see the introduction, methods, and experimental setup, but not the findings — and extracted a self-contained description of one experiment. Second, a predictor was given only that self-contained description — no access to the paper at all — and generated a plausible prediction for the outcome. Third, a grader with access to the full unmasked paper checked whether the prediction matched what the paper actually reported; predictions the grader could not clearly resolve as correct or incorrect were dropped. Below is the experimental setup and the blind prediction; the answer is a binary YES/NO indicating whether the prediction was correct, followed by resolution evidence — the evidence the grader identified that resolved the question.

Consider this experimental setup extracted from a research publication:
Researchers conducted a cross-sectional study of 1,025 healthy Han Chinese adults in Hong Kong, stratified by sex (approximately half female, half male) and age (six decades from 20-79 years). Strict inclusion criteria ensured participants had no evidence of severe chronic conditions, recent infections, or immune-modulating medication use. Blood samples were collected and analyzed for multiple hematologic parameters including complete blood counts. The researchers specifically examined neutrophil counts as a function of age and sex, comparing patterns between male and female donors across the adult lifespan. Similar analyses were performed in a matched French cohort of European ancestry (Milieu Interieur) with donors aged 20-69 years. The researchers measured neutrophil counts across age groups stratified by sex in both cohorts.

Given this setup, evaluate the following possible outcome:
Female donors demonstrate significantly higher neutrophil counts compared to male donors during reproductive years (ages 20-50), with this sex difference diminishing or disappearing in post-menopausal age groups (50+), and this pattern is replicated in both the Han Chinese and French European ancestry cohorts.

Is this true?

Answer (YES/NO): NO